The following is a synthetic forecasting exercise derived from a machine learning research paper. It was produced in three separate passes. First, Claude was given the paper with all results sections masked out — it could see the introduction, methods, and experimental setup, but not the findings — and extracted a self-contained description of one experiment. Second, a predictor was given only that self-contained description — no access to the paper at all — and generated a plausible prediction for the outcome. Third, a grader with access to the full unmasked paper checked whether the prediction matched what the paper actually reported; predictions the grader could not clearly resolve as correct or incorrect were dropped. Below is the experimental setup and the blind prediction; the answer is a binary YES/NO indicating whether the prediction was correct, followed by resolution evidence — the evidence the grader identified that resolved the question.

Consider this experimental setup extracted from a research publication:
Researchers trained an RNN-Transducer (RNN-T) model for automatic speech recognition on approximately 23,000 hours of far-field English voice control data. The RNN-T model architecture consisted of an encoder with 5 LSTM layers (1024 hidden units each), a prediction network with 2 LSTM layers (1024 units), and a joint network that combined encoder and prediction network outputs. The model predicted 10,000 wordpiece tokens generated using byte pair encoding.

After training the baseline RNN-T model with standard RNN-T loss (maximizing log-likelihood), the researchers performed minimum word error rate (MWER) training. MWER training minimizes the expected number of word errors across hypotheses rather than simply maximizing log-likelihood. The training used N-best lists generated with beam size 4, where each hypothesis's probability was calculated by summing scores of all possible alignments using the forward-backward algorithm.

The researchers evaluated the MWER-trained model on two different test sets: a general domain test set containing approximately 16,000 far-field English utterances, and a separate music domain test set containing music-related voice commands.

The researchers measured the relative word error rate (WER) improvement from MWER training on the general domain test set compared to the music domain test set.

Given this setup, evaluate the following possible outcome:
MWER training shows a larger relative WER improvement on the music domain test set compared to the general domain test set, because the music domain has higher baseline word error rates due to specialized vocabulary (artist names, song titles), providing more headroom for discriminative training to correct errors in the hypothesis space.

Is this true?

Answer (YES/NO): YES